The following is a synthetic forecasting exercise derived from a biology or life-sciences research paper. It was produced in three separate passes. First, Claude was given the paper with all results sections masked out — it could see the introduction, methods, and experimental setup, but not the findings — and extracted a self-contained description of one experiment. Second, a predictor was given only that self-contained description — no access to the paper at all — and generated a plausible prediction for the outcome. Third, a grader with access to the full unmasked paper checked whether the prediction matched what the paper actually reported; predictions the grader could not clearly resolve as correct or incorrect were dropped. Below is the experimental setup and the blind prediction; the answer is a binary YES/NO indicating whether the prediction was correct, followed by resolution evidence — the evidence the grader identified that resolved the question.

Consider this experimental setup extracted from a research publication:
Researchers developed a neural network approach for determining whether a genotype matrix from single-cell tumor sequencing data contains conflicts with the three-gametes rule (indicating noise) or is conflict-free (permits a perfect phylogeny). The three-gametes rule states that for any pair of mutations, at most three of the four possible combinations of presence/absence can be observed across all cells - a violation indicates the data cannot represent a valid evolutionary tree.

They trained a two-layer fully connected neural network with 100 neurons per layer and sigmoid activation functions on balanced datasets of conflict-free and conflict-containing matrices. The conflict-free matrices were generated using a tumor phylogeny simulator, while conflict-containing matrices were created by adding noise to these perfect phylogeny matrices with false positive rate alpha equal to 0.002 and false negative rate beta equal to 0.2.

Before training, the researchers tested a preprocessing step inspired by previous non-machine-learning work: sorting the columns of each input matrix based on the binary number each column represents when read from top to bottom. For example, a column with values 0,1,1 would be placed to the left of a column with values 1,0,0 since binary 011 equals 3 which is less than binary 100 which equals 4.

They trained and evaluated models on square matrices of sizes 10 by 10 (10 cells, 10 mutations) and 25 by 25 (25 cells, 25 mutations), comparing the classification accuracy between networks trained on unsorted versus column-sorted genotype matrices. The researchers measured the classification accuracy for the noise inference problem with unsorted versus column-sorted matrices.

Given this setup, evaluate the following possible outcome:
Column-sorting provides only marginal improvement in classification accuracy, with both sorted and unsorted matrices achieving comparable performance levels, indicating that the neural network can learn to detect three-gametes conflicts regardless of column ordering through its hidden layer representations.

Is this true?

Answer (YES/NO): NO